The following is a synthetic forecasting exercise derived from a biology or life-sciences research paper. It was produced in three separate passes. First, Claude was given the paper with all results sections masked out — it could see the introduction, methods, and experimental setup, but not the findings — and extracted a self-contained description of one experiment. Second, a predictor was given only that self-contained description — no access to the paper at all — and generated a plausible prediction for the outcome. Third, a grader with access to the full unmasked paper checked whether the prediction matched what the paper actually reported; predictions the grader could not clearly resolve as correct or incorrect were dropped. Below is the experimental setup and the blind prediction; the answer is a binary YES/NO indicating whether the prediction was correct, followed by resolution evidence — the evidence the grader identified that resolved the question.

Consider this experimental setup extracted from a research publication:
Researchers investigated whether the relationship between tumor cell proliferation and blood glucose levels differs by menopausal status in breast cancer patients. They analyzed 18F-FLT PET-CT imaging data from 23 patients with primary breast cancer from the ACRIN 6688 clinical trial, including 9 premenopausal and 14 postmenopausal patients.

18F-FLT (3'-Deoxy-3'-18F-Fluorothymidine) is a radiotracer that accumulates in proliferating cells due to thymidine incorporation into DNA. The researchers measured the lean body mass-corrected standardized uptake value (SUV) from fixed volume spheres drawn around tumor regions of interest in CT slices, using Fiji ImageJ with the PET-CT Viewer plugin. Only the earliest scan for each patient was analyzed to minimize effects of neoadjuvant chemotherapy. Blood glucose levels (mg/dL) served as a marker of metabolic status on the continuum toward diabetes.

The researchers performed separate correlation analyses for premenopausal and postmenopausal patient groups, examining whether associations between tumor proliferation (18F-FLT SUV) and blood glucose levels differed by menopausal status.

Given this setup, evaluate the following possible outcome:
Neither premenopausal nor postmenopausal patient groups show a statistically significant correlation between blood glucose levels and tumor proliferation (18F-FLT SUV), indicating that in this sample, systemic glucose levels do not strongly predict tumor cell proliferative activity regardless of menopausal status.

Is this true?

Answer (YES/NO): YES